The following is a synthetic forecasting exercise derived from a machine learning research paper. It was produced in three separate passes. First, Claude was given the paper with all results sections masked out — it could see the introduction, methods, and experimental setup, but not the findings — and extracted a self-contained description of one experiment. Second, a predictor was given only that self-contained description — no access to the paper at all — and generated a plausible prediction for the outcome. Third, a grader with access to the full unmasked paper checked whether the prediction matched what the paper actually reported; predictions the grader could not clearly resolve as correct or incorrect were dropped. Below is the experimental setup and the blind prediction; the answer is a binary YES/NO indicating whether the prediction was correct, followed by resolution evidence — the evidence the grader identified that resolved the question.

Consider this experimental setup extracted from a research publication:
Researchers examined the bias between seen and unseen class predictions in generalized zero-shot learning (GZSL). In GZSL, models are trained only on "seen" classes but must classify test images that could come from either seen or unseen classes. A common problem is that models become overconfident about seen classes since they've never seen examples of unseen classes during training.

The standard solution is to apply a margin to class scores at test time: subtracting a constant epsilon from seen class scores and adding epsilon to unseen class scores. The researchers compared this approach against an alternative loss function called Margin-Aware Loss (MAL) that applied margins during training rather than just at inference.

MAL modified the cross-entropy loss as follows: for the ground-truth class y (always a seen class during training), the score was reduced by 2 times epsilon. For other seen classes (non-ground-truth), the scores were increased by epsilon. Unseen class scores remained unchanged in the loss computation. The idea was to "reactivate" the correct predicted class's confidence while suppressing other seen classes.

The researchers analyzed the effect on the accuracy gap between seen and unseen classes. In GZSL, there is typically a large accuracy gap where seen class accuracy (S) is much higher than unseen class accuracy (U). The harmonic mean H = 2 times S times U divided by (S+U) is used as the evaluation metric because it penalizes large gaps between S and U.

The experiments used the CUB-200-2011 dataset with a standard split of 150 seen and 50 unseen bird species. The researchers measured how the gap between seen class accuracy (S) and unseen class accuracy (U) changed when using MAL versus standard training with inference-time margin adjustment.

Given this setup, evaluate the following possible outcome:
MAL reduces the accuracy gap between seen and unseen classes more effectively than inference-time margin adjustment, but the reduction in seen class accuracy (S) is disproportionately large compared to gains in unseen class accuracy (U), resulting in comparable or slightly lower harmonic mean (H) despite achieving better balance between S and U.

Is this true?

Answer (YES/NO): NO